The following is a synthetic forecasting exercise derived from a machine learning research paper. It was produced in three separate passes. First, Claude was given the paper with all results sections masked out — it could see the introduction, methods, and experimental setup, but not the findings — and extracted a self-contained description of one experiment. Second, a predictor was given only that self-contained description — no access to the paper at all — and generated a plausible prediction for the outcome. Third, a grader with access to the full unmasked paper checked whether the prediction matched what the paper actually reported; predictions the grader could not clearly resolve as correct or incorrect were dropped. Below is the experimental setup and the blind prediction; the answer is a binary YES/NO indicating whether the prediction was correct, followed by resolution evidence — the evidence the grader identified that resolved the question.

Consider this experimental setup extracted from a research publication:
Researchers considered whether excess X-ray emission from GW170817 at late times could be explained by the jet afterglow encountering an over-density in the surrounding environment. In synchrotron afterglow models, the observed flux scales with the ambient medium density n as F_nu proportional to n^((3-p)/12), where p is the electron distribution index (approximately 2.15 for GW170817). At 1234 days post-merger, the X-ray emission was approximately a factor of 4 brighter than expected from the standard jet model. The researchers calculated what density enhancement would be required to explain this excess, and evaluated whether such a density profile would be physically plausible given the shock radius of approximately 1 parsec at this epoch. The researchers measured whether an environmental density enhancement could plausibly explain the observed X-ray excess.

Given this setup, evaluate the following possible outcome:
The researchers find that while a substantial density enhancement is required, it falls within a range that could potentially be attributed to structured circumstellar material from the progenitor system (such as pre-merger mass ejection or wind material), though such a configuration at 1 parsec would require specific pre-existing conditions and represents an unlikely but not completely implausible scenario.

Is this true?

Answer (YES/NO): NO